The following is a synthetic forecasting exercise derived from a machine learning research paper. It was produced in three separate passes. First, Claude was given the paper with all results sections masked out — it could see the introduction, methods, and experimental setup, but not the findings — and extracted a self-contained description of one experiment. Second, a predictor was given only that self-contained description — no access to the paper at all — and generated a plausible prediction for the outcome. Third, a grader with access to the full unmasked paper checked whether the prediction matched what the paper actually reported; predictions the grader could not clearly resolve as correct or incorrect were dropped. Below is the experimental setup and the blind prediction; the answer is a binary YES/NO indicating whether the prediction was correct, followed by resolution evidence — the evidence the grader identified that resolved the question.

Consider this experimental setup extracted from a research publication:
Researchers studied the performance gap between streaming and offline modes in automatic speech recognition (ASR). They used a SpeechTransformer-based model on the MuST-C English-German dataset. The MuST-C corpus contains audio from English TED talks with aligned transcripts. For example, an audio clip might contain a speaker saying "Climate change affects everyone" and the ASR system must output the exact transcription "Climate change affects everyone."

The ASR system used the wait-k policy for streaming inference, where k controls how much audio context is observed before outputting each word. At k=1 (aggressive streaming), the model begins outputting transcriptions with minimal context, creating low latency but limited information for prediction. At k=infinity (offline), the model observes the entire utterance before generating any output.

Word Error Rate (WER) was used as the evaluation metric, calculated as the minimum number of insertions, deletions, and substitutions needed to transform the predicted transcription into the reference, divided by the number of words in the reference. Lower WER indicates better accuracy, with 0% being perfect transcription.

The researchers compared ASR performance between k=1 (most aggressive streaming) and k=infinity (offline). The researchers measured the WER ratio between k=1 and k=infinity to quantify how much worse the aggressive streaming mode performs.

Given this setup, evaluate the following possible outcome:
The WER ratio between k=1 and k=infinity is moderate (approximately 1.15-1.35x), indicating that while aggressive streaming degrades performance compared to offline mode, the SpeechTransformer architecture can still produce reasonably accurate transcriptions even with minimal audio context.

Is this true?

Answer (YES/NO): NO